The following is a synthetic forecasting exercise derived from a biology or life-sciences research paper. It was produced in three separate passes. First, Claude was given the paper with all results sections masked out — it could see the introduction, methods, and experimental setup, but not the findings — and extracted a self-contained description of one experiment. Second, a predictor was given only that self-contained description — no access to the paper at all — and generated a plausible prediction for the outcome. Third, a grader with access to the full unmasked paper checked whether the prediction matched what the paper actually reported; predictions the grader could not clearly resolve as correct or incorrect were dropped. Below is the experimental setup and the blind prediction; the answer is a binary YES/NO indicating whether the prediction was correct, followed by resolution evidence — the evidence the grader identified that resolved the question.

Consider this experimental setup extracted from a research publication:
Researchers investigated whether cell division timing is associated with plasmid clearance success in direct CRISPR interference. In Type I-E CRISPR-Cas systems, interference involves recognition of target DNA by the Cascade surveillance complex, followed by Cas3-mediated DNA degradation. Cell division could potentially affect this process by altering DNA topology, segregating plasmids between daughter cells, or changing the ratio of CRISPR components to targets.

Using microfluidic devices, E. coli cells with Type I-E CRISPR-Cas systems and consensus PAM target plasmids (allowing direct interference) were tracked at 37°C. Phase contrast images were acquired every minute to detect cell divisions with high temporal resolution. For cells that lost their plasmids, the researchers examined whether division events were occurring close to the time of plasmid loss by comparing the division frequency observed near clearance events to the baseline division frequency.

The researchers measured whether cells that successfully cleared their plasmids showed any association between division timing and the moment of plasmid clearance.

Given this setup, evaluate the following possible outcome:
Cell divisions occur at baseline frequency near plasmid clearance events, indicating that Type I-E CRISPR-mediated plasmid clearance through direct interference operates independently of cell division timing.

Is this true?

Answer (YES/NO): NO